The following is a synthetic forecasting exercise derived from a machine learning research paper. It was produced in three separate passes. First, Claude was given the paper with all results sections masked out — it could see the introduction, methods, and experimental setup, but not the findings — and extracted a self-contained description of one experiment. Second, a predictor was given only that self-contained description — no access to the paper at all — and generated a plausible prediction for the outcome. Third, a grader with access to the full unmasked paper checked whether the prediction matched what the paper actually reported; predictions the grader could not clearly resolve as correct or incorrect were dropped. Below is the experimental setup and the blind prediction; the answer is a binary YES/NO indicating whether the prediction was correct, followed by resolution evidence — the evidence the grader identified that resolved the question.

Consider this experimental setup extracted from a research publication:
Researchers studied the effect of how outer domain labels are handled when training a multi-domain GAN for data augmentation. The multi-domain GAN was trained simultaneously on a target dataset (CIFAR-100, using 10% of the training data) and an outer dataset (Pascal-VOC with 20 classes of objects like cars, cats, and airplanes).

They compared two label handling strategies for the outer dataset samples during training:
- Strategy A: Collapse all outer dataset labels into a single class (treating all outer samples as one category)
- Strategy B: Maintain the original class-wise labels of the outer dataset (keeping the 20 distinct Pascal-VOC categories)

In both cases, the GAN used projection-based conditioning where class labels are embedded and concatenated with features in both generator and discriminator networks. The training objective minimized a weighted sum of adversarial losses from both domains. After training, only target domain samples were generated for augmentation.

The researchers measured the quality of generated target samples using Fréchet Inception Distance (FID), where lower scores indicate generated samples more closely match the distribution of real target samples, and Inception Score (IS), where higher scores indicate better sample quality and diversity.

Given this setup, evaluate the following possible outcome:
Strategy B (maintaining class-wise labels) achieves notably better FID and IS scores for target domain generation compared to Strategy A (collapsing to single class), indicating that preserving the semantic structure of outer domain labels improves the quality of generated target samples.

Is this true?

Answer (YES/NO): YES